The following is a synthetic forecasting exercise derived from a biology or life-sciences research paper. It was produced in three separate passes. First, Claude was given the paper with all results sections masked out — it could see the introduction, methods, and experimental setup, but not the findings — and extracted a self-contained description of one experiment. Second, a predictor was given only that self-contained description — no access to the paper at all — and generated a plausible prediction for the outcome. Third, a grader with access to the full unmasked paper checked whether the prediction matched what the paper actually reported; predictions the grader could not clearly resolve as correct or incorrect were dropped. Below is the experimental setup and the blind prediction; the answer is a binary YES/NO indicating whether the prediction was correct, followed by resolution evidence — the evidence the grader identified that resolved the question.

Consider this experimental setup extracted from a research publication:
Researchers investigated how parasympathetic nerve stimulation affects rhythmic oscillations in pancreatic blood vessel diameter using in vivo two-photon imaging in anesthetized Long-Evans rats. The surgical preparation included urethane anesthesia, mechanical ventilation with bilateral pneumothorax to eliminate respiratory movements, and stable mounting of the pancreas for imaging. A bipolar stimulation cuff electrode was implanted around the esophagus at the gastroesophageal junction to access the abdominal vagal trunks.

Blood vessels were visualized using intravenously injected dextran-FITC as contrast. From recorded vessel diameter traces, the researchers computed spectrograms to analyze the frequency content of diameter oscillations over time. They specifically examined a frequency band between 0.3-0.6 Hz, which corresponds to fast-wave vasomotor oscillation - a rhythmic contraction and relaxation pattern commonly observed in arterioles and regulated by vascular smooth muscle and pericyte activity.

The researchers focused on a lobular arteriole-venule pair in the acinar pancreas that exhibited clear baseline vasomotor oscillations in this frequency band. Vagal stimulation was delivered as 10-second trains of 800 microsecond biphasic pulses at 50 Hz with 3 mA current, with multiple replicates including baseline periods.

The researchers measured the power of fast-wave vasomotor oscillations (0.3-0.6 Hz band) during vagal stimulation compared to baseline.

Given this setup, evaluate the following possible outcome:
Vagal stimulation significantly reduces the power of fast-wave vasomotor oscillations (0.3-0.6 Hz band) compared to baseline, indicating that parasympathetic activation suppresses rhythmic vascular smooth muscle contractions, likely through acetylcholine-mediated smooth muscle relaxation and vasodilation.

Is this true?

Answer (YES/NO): YES